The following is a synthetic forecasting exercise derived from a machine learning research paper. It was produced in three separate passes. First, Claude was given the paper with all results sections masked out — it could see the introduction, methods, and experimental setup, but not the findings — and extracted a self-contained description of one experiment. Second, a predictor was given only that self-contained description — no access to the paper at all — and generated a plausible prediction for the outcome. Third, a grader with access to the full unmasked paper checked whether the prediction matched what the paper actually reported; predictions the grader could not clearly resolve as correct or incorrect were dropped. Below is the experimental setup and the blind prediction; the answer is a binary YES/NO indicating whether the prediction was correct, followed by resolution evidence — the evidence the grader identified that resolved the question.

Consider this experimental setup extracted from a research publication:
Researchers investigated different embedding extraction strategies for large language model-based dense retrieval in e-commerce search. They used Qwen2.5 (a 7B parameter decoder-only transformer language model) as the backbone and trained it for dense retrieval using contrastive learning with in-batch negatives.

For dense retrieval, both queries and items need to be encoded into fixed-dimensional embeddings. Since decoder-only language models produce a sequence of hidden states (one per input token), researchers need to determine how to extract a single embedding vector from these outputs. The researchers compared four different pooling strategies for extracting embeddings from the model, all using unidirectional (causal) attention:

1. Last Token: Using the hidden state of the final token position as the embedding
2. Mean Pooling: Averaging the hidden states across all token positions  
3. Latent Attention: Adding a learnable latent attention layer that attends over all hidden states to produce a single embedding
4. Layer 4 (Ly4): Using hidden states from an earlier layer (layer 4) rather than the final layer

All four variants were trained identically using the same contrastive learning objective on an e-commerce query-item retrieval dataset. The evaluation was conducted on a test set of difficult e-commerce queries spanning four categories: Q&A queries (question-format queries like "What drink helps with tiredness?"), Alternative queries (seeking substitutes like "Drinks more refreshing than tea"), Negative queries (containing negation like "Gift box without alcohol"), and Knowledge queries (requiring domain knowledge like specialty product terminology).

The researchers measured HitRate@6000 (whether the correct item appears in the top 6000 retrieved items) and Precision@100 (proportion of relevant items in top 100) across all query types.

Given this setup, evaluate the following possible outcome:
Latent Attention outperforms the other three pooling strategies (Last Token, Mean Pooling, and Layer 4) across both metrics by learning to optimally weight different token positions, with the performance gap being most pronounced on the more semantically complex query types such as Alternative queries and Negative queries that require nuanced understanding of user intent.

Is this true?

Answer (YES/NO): NO